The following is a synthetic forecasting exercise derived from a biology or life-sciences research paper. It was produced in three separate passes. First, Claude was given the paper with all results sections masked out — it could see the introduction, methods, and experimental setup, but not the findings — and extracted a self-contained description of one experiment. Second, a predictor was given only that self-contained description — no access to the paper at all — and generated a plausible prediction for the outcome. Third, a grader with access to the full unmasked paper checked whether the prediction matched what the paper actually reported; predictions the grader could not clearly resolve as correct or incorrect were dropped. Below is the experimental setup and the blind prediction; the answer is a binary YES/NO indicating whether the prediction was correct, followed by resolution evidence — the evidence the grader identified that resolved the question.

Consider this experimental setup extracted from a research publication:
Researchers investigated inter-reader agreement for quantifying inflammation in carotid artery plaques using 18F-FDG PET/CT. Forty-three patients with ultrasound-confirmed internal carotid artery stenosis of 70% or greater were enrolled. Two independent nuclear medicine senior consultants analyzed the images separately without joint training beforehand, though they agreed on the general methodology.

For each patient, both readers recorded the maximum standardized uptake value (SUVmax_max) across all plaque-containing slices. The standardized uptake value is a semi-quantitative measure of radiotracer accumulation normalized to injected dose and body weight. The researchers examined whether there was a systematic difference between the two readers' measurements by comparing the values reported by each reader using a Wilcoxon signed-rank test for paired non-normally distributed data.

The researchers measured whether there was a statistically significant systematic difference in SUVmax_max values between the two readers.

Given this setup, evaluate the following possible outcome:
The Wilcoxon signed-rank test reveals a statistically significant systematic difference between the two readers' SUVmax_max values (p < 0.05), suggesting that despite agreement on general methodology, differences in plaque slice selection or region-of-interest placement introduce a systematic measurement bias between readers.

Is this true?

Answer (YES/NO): NO